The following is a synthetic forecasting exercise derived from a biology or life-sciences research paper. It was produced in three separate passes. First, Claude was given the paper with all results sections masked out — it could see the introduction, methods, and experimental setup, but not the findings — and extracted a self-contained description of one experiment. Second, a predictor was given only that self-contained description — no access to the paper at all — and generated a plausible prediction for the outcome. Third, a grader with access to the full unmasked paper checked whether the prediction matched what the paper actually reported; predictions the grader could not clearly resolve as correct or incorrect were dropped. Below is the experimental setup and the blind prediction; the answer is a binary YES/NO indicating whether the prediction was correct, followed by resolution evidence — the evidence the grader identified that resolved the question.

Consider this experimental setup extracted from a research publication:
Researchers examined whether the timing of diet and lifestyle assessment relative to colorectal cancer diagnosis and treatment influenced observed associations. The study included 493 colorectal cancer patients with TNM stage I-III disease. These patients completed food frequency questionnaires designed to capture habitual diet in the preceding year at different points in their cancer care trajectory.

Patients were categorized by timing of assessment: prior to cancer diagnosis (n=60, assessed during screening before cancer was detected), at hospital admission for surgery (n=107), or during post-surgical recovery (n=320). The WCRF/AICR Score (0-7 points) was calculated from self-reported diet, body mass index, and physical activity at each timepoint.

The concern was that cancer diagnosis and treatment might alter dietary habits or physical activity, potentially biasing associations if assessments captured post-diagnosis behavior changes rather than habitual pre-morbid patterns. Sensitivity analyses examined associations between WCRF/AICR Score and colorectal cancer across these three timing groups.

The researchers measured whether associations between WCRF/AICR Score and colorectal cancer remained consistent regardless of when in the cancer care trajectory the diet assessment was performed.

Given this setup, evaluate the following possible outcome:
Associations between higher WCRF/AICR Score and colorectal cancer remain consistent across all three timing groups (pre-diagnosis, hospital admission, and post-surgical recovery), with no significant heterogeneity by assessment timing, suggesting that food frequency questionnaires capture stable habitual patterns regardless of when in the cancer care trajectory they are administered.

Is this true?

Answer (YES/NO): YES